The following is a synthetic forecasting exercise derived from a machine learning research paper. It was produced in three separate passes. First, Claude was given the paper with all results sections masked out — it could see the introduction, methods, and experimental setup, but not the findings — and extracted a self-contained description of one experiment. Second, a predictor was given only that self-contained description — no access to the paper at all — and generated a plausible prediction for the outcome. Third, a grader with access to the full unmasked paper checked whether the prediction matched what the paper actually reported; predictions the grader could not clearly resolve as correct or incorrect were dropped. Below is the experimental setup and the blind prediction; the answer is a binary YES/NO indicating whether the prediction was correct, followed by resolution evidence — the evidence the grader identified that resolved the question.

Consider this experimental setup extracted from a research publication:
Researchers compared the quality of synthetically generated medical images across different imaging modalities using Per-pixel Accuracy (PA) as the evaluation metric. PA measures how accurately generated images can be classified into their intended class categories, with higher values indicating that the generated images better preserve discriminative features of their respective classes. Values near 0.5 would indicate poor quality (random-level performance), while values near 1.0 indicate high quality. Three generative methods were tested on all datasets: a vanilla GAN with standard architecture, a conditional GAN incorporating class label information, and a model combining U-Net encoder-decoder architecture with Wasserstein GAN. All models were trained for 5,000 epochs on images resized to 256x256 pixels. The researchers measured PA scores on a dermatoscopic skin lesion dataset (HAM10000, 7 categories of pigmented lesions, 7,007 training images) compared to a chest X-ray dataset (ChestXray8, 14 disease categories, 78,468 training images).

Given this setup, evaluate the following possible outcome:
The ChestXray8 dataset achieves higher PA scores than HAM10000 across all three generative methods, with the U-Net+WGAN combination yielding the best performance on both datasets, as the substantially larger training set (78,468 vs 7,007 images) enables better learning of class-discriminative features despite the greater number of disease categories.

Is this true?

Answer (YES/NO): YES